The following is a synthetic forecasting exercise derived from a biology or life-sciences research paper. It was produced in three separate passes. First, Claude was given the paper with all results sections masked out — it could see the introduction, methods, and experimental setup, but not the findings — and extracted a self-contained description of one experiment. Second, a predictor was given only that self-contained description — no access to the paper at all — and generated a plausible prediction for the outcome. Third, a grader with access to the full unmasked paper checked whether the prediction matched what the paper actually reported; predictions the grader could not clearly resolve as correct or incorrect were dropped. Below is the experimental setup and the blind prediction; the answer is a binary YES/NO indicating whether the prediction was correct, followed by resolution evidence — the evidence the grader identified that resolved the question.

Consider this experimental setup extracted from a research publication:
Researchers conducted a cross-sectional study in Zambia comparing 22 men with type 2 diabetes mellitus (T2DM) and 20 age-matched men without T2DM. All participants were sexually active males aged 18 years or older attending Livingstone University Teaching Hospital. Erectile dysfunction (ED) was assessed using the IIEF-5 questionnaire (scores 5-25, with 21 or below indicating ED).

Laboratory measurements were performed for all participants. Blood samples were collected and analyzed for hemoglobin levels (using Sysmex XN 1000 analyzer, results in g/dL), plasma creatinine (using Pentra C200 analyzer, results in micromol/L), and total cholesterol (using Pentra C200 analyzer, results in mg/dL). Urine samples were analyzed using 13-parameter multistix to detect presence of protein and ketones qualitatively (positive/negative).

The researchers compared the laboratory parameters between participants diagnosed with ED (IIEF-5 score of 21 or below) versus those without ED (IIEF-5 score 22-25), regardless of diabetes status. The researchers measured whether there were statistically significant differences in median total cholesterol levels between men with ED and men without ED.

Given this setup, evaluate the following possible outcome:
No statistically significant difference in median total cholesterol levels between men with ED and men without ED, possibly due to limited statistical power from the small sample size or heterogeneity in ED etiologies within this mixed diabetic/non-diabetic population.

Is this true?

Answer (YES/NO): YES